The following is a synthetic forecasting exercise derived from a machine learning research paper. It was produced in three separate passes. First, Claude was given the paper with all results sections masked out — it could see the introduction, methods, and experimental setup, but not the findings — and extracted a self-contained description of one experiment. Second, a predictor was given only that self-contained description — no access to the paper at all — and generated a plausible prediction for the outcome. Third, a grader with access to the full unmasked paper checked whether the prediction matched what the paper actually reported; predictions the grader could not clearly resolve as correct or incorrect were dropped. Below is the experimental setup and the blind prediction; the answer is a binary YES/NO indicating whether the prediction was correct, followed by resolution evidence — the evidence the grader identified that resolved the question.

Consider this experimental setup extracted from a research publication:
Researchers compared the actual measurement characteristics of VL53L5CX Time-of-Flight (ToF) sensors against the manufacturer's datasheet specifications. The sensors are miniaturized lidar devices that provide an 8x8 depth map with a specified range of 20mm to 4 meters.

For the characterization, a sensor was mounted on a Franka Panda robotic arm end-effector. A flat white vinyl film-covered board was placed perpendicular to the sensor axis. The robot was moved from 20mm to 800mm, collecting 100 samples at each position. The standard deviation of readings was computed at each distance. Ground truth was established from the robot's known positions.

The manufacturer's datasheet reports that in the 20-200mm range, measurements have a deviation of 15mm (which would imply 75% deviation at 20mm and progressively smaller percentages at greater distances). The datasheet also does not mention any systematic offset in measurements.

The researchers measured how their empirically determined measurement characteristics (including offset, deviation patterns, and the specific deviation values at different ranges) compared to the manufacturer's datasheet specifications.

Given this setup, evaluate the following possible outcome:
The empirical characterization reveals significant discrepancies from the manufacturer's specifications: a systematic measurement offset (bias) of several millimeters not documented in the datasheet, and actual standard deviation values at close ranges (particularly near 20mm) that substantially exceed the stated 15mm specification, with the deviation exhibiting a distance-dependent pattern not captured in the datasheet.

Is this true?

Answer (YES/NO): NO